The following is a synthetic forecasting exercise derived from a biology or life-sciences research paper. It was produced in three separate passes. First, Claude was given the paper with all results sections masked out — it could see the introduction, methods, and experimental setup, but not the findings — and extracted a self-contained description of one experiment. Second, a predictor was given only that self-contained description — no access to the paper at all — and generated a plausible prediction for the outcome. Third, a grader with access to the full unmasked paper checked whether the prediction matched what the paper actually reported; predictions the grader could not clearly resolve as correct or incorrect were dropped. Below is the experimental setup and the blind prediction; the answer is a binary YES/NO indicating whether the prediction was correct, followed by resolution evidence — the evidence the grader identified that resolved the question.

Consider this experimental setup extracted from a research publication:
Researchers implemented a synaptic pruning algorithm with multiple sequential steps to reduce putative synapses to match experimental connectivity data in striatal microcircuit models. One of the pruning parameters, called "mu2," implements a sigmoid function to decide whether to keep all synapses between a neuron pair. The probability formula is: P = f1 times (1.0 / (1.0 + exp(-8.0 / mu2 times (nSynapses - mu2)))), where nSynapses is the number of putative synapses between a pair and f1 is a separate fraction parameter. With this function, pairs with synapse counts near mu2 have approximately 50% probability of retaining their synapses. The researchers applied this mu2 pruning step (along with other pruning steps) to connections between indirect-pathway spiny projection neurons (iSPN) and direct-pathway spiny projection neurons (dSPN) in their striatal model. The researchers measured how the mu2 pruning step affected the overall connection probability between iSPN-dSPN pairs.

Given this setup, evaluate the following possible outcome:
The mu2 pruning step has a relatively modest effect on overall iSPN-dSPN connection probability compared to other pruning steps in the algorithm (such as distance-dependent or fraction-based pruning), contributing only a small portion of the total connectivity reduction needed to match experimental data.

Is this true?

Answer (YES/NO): NO